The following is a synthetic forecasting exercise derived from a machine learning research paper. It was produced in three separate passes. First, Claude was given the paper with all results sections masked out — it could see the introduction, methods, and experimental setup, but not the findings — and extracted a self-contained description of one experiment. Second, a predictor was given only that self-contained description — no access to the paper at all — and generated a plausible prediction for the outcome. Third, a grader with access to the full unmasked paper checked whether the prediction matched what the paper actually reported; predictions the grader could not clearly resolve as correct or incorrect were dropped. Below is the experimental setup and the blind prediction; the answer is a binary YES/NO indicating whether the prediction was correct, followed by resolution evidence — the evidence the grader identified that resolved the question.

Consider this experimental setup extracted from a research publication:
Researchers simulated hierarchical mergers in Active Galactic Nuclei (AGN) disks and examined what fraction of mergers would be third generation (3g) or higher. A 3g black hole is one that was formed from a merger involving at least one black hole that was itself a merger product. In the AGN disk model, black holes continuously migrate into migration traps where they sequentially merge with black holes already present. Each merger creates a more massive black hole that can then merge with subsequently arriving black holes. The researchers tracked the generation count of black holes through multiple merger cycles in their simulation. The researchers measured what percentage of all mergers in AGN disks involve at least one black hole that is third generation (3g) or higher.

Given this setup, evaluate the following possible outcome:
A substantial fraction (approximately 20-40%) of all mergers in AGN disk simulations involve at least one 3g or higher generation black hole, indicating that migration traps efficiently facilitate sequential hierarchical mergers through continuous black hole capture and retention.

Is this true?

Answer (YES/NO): YES